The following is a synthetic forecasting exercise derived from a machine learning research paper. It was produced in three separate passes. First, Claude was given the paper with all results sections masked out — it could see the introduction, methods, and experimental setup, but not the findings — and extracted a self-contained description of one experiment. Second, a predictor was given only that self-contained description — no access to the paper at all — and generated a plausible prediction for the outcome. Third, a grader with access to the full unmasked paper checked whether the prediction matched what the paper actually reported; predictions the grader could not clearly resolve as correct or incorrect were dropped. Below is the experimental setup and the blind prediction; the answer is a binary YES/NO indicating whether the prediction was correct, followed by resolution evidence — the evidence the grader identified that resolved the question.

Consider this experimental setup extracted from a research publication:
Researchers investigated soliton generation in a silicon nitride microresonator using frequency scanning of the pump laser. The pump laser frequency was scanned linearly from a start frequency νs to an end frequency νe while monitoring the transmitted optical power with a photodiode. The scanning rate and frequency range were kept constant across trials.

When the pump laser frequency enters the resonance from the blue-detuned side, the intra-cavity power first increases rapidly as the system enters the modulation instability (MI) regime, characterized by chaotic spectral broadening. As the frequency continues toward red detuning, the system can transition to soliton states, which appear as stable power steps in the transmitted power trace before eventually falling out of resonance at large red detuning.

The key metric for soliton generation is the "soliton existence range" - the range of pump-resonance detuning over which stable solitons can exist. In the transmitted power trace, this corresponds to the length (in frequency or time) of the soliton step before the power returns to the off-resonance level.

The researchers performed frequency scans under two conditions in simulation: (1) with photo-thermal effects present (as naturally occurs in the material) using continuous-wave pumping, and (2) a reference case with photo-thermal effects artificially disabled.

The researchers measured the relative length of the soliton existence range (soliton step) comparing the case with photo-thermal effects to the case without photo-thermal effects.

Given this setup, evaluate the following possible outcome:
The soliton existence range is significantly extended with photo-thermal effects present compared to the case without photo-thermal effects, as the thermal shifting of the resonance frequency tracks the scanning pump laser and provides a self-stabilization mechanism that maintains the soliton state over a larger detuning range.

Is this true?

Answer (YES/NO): NO